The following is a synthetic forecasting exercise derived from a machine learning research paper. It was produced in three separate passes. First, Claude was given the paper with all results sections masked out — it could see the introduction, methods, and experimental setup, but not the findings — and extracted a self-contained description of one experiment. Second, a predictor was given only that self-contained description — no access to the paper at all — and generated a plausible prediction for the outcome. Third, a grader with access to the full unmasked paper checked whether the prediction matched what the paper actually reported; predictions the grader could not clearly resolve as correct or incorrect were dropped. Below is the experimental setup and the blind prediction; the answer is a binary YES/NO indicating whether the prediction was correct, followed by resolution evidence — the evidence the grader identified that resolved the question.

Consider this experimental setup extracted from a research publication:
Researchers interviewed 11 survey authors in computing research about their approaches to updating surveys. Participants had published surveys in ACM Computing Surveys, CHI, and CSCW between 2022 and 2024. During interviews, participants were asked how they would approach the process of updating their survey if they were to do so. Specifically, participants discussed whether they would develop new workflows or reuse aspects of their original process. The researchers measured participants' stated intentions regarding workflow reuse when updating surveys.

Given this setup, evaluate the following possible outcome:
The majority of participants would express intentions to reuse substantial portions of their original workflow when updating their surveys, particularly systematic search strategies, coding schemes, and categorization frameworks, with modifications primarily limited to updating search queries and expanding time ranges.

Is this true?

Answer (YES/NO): YES